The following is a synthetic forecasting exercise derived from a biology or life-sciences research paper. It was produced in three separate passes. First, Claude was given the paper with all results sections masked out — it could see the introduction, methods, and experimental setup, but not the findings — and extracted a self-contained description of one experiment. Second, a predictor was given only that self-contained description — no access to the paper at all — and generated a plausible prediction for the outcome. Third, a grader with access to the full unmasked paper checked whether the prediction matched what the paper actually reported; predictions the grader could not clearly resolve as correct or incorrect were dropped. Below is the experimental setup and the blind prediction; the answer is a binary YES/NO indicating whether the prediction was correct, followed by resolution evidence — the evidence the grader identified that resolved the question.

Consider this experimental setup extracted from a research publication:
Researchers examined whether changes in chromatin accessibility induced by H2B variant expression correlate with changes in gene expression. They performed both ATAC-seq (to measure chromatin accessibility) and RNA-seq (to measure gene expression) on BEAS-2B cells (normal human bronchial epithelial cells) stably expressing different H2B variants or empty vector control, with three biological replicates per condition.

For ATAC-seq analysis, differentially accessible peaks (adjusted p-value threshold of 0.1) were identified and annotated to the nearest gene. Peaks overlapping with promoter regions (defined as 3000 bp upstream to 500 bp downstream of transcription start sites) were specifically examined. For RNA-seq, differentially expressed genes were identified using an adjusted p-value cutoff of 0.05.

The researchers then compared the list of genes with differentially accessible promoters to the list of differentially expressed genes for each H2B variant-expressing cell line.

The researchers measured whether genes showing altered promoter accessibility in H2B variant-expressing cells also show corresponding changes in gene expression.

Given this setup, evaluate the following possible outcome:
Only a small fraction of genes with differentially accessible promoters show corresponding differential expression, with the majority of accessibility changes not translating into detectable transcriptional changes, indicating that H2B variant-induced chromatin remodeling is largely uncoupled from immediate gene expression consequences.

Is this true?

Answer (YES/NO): NO